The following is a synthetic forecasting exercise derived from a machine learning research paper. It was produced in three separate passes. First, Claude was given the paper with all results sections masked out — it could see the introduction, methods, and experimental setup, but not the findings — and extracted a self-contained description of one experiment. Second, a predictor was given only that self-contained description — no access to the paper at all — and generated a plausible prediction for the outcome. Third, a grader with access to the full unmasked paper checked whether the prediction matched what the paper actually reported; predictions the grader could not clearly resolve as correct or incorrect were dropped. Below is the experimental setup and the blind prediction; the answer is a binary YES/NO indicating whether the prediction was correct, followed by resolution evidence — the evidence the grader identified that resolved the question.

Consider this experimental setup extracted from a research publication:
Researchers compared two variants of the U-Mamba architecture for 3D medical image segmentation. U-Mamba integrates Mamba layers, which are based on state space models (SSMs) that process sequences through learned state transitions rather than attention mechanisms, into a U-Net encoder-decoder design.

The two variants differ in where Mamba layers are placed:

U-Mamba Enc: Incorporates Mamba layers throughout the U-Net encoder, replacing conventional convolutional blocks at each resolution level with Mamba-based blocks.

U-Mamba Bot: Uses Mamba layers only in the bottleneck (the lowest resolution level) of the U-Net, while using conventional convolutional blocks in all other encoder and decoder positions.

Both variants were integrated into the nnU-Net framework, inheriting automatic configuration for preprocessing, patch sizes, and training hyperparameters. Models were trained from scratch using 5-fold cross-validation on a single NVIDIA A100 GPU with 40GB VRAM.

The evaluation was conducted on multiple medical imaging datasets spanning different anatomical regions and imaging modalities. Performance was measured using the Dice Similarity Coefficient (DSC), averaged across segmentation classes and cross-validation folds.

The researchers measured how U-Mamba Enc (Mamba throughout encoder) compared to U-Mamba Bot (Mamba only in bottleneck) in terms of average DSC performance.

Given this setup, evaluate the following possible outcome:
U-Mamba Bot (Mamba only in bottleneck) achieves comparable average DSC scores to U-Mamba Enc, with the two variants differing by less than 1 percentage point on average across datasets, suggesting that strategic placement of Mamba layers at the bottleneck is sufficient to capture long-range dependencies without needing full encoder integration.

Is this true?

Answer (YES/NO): YES